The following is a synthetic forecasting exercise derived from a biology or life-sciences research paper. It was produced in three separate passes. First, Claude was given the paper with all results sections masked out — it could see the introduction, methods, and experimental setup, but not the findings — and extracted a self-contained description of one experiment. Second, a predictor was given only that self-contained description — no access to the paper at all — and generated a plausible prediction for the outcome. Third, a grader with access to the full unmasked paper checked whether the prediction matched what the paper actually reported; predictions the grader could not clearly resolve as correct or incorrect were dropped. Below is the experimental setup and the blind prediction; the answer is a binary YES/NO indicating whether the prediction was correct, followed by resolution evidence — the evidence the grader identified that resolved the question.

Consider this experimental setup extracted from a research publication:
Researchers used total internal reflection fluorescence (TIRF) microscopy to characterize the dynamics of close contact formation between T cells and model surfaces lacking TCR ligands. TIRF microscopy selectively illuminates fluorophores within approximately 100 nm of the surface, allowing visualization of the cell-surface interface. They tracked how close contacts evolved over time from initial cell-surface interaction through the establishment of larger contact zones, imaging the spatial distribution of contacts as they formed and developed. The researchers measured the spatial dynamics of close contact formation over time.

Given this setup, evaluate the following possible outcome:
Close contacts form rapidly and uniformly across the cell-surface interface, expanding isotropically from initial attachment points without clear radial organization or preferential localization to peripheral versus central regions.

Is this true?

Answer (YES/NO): NO